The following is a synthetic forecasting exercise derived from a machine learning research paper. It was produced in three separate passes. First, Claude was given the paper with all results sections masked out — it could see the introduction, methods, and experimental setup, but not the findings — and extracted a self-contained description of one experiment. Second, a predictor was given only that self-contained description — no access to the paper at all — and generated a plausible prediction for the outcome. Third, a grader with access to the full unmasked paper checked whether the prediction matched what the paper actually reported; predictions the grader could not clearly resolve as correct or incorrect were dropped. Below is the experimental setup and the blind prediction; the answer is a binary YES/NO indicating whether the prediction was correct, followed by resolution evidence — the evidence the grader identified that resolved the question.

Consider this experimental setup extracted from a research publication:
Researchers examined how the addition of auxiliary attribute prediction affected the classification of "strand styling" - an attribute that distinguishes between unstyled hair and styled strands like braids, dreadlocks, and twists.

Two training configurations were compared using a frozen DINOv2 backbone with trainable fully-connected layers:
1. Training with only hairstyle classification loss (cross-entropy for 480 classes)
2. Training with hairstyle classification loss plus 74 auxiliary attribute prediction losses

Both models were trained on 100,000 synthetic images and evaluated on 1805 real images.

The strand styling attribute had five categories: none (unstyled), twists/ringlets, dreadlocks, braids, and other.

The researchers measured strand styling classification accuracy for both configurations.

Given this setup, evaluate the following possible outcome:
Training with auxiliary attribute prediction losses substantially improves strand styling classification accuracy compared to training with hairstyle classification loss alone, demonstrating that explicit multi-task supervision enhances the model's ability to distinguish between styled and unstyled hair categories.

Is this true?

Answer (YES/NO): NO